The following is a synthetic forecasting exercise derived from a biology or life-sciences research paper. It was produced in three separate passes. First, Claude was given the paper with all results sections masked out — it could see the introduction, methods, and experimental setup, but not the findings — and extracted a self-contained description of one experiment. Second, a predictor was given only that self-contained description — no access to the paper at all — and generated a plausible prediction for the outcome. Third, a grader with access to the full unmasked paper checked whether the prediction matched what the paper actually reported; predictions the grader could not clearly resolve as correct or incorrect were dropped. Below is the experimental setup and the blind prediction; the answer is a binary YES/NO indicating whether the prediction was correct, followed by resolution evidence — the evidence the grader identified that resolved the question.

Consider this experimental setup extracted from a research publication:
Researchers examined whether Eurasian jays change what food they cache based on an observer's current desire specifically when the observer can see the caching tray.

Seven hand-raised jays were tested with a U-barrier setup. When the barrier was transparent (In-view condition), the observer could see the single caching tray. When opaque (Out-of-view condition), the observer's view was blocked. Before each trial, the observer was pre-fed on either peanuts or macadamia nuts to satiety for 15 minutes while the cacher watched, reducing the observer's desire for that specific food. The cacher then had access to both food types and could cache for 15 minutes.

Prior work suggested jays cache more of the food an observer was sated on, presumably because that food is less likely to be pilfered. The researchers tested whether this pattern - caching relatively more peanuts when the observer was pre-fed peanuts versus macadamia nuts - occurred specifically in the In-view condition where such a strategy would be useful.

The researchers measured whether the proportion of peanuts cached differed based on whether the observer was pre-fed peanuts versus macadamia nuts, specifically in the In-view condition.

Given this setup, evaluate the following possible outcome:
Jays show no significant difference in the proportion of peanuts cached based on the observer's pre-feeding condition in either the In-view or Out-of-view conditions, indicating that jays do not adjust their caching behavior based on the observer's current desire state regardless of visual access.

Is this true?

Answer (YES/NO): YES